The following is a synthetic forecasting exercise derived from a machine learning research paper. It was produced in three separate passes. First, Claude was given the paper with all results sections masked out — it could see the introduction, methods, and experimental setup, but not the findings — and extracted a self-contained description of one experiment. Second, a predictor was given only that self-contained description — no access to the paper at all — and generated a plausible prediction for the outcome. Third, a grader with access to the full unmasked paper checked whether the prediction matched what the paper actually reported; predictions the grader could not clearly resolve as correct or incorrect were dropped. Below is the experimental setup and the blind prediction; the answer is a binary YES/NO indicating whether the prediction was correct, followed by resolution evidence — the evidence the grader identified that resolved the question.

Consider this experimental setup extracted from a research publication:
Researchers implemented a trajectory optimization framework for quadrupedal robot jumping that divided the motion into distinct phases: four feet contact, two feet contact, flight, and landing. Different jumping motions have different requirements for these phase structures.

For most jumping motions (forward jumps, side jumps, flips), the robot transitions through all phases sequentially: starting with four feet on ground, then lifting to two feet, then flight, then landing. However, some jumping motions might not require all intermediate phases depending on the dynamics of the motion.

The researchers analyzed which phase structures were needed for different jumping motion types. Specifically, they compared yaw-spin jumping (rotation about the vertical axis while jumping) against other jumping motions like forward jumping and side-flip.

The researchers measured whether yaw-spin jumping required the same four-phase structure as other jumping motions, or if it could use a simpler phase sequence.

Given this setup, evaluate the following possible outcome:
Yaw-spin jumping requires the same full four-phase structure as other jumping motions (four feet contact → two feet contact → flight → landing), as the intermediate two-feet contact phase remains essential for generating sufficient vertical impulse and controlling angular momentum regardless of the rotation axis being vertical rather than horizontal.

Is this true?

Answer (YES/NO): NO